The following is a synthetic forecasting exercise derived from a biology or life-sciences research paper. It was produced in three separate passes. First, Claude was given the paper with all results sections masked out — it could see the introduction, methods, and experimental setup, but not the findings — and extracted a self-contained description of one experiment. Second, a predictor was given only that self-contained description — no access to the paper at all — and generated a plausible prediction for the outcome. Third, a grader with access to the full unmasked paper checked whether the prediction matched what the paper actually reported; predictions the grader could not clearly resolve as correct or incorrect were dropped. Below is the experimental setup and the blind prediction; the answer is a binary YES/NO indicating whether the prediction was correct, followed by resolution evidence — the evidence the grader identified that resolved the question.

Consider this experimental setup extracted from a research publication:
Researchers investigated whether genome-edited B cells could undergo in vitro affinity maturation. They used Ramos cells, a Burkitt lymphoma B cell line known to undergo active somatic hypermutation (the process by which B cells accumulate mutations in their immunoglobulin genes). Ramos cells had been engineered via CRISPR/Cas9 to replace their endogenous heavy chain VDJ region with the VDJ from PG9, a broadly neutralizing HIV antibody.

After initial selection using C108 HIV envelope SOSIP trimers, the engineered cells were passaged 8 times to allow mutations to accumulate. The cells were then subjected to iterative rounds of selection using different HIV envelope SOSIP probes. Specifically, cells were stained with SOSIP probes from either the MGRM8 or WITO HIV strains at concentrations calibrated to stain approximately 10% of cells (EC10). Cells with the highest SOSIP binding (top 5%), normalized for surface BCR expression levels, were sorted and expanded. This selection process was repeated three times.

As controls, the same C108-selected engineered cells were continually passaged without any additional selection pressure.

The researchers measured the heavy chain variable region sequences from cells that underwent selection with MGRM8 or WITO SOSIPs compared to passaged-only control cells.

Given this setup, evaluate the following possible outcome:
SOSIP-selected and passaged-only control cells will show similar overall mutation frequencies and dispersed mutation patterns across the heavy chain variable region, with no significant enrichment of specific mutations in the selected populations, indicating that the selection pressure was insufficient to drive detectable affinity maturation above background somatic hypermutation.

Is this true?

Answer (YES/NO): NO